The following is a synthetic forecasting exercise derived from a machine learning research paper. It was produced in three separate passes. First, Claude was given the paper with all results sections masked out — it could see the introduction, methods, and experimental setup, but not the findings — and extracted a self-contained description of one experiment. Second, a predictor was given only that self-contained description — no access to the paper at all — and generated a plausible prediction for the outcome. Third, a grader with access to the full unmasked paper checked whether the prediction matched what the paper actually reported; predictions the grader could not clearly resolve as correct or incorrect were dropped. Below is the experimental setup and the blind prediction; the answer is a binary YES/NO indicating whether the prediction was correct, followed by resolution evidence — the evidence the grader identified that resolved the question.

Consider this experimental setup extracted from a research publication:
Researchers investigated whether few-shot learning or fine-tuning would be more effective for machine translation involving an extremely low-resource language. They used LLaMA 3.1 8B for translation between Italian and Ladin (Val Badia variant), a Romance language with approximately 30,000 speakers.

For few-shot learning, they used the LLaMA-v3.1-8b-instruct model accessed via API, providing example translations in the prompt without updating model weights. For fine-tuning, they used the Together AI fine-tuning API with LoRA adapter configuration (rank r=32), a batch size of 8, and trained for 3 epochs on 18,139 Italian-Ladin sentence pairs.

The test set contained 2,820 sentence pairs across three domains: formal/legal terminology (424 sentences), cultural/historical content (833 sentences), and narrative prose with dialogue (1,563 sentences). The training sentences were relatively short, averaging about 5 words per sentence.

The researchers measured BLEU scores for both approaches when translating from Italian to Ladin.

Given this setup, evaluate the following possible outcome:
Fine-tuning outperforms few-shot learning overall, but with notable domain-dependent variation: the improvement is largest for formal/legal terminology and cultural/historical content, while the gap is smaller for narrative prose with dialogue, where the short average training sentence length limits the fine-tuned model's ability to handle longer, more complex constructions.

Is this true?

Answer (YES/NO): NO